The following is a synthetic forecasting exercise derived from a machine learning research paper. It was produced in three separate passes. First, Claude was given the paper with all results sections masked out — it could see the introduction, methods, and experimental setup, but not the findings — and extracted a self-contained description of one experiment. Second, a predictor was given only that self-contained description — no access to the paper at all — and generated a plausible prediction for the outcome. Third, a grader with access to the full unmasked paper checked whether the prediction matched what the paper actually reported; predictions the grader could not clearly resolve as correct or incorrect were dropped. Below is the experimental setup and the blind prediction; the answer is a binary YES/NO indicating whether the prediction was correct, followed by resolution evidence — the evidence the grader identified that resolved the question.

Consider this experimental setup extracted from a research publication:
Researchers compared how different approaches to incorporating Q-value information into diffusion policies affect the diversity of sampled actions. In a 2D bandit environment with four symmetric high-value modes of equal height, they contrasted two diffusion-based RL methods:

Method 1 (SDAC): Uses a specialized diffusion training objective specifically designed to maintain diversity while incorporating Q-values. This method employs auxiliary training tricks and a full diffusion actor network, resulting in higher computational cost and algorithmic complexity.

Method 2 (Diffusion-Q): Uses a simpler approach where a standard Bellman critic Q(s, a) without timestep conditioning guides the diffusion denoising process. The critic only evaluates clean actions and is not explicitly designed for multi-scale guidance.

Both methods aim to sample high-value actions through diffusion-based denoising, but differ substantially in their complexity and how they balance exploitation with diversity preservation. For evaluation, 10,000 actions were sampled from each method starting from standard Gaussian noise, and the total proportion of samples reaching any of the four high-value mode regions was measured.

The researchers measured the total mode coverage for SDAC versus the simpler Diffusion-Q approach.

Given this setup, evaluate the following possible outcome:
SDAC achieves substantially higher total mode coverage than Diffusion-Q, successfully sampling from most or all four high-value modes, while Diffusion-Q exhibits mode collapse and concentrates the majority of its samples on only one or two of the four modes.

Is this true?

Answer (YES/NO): NO